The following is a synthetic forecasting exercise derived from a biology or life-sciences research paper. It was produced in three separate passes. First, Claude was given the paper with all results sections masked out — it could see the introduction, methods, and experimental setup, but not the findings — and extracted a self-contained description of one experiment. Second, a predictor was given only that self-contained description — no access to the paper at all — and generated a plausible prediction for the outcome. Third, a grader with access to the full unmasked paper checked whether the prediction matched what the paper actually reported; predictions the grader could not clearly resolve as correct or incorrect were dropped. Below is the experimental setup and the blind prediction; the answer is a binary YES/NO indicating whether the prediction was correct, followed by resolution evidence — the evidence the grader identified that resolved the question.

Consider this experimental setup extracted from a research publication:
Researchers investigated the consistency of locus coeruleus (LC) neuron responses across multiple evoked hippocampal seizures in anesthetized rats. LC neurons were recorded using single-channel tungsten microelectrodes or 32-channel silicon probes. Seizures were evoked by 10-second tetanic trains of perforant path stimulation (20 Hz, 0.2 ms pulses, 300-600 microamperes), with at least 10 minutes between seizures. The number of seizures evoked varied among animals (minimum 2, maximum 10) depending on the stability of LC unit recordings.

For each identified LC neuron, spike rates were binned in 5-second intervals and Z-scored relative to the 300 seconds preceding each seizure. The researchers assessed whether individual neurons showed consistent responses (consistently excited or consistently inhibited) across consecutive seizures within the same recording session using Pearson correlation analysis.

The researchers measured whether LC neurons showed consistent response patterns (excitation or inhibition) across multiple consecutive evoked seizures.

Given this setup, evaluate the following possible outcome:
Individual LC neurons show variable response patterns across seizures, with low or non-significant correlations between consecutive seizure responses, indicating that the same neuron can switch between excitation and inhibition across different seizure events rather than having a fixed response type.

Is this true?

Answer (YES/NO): NO